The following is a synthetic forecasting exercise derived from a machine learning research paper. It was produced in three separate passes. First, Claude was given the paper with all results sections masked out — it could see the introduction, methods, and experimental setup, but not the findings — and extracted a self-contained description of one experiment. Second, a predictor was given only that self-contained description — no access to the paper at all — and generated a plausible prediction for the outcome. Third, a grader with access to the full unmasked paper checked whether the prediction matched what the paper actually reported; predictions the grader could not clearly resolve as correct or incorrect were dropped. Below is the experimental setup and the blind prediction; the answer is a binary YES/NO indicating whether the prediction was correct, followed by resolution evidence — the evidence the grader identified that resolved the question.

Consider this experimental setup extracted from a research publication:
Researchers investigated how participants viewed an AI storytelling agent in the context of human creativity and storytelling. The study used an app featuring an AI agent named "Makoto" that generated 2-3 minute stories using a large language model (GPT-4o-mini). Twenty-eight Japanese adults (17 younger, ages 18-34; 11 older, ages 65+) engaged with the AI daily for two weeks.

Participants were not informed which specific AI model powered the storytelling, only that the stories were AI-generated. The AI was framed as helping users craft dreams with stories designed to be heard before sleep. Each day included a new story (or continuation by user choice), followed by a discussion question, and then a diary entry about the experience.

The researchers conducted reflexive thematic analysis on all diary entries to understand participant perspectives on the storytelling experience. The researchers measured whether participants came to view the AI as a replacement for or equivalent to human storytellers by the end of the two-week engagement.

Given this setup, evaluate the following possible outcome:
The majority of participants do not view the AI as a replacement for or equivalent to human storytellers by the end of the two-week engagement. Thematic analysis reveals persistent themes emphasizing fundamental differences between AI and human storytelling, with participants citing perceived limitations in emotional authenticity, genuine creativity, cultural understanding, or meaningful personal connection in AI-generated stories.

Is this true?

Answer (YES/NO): NO